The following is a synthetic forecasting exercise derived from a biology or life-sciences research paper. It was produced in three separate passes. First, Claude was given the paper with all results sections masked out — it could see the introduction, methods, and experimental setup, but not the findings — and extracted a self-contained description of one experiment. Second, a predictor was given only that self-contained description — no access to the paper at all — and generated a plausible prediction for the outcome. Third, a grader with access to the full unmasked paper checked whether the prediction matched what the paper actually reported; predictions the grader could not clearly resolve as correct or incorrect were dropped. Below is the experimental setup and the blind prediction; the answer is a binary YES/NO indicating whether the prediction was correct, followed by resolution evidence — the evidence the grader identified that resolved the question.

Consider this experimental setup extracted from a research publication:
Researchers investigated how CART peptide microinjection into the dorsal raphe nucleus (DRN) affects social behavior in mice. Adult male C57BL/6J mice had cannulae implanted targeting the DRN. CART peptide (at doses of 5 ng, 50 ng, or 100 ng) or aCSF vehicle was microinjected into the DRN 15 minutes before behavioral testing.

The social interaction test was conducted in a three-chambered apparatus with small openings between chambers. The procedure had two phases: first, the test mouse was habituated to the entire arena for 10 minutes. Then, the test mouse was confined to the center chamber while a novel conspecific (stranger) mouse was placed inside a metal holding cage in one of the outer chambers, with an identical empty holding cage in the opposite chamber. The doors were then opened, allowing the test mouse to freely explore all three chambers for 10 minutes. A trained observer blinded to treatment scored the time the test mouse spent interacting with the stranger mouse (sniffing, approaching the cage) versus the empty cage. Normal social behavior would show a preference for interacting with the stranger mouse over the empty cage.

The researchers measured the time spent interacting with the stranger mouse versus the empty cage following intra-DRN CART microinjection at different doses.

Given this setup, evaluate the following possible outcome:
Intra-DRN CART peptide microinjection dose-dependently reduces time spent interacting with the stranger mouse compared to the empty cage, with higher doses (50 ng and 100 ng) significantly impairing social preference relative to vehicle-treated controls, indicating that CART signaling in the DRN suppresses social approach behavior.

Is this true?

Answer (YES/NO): NO